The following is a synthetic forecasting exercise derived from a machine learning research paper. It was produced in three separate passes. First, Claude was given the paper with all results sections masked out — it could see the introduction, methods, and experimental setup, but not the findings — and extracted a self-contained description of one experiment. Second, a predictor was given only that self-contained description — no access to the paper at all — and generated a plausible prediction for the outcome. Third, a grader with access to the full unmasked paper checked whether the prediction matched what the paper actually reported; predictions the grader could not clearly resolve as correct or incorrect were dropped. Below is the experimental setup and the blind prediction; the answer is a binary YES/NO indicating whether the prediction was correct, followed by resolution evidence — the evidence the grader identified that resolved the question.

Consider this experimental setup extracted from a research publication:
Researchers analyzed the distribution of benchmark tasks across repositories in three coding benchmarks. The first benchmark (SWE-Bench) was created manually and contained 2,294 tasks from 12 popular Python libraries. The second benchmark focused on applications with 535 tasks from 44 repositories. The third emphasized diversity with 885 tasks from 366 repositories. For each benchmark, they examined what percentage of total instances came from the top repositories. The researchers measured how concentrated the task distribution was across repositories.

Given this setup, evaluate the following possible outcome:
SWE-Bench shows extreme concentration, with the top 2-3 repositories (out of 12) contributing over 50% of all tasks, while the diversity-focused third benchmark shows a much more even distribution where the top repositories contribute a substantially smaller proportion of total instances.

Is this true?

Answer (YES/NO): YES